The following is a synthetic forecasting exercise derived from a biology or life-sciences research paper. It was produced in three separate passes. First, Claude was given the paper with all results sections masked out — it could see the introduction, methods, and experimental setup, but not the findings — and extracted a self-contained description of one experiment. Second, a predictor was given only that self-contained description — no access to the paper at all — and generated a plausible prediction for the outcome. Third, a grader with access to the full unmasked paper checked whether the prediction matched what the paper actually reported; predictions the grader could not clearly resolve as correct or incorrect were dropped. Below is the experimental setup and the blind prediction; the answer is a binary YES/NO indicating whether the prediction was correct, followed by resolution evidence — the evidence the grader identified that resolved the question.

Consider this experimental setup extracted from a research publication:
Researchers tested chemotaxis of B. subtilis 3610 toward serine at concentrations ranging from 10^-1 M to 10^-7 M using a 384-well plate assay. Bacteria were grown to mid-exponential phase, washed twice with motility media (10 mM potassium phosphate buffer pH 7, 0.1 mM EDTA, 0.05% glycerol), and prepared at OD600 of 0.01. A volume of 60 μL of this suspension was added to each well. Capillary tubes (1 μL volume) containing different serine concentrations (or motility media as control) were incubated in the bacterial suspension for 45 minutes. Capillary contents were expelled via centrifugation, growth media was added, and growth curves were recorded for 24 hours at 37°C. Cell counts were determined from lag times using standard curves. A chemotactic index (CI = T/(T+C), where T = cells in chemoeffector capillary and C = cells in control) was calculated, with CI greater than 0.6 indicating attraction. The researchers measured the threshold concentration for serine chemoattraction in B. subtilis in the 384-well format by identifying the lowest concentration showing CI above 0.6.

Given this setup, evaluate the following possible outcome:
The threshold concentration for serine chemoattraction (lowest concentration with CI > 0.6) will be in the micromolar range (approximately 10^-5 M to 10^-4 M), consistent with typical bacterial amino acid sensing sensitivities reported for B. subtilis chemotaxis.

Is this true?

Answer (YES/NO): NO